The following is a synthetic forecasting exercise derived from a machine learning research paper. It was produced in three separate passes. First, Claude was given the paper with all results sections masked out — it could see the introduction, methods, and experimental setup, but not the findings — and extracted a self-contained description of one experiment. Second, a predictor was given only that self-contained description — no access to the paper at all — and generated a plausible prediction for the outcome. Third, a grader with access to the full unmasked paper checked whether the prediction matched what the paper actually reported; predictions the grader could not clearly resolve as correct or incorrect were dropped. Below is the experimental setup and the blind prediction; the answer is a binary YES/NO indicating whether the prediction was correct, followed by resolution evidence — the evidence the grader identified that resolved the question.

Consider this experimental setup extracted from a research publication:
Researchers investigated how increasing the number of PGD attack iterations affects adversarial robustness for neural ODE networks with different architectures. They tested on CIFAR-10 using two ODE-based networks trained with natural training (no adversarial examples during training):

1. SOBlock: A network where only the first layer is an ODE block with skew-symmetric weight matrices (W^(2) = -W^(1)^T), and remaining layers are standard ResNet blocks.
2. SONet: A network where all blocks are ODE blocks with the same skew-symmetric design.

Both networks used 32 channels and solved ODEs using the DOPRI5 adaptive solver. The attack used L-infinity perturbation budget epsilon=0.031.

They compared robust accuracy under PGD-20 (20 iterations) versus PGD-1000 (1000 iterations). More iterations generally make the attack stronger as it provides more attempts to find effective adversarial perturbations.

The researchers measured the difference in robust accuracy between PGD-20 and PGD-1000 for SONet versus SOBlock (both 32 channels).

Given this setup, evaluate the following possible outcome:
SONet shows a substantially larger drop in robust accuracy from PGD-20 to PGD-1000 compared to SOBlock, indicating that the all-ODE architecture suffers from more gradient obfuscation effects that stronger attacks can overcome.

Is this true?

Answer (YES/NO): YES